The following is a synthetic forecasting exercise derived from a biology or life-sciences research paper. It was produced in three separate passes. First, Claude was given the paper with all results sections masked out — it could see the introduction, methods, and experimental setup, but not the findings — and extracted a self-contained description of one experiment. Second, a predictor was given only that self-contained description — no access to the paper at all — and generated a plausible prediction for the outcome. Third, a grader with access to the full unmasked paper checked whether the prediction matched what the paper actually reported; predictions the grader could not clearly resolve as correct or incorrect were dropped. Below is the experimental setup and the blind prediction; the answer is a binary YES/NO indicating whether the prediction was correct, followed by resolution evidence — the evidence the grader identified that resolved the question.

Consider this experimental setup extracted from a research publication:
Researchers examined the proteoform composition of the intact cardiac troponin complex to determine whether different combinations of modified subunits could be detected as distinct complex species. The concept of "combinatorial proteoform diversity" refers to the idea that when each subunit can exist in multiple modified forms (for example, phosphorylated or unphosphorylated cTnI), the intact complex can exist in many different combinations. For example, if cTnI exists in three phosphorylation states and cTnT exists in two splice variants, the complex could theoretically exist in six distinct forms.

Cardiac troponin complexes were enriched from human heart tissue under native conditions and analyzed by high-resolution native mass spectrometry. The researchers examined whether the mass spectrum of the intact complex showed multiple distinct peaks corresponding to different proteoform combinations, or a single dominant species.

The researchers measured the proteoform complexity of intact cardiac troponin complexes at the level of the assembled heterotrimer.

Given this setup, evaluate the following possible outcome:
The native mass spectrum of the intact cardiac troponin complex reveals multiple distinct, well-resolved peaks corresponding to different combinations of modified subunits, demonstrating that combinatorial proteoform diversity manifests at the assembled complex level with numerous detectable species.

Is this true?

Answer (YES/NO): NO